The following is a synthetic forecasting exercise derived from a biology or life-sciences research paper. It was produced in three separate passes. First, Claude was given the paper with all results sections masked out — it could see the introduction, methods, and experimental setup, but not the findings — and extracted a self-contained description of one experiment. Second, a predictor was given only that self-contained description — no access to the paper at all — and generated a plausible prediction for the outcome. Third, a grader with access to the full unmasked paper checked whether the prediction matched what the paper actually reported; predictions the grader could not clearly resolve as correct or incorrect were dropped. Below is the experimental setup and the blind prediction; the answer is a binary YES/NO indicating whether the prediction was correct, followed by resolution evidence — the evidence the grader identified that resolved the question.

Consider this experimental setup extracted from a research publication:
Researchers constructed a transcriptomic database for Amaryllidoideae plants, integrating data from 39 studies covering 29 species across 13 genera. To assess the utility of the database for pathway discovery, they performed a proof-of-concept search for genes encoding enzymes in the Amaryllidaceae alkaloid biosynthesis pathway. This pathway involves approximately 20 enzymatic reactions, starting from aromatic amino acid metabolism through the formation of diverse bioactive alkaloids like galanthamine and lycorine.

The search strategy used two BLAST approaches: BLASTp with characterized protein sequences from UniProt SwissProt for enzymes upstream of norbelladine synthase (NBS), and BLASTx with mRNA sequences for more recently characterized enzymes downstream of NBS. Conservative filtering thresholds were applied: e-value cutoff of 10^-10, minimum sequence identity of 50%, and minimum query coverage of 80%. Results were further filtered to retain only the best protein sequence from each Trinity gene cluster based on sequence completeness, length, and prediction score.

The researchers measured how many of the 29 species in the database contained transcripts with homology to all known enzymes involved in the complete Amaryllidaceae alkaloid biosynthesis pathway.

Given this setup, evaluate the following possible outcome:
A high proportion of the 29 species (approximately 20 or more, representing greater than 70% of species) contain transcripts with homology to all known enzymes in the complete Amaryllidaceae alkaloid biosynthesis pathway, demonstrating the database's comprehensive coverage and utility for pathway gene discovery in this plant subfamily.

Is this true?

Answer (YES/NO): NO